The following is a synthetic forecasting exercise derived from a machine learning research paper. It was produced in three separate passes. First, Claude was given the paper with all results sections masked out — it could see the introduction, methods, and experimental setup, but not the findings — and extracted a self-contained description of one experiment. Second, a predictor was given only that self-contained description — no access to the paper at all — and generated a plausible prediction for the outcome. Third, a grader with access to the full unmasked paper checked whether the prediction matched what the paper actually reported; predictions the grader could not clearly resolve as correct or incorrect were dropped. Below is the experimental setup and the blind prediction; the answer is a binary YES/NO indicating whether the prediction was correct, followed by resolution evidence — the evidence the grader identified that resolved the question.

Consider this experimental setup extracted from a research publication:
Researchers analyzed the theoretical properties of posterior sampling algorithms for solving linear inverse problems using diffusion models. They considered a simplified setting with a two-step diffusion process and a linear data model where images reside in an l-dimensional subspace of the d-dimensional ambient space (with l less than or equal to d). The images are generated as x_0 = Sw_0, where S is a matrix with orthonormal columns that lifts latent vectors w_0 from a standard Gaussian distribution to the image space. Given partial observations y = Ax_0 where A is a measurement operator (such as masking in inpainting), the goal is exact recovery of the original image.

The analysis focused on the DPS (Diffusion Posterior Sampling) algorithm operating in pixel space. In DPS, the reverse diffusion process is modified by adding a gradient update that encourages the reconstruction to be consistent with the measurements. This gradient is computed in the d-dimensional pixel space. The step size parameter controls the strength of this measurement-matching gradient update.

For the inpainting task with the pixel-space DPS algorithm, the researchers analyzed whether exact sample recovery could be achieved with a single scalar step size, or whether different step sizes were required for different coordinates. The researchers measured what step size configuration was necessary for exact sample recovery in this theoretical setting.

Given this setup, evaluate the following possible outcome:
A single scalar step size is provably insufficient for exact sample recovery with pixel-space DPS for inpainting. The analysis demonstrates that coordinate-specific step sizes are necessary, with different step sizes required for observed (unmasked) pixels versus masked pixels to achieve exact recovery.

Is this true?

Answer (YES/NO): YES